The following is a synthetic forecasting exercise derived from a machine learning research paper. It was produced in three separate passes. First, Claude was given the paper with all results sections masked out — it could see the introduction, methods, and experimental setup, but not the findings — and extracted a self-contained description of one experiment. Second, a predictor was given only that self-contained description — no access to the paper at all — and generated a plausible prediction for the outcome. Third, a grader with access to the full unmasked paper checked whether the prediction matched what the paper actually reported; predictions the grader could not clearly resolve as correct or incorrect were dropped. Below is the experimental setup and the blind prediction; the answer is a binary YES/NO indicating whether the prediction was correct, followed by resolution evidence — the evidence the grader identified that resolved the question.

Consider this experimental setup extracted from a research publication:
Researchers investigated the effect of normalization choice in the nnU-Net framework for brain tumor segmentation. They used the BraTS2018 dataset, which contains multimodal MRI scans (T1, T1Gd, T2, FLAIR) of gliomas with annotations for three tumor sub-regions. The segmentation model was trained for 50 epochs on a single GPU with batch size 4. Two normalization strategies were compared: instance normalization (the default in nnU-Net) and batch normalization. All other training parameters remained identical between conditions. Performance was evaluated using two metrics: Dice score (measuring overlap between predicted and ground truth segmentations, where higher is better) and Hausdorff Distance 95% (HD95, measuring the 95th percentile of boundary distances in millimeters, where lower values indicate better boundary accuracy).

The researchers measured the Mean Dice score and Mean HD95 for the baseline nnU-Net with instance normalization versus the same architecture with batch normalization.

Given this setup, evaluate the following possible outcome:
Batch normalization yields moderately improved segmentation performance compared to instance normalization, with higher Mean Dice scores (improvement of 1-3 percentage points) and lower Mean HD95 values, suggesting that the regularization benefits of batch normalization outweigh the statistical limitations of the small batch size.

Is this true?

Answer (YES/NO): NO